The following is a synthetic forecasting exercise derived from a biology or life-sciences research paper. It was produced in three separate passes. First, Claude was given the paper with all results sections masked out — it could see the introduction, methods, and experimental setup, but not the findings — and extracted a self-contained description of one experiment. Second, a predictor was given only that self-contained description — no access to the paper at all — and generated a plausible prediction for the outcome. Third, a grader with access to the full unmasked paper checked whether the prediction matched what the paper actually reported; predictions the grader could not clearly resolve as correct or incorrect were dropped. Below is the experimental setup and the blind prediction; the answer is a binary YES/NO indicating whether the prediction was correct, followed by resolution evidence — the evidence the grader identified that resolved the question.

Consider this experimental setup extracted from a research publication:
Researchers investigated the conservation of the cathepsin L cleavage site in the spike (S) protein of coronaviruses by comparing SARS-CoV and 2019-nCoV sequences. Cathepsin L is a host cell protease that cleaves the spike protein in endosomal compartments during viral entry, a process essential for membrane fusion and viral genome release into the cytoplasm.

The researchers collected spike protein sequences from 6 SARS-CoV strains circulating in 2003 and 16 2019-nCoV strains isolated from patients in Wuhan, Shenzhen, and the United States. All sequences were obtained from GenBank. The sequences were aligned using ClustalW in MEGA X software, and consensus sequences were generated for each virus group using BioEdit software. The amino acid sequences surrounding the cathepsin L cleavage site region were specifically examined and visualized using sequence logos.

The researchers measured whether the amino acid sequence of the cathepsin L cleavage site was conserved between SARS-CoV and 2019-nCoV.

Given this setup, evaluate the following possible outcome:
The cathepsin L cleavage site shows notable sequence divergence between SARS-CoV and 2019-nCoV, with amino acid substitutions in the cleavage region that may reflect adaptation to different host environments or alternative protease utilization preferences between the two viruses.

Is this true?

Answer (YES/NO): NO